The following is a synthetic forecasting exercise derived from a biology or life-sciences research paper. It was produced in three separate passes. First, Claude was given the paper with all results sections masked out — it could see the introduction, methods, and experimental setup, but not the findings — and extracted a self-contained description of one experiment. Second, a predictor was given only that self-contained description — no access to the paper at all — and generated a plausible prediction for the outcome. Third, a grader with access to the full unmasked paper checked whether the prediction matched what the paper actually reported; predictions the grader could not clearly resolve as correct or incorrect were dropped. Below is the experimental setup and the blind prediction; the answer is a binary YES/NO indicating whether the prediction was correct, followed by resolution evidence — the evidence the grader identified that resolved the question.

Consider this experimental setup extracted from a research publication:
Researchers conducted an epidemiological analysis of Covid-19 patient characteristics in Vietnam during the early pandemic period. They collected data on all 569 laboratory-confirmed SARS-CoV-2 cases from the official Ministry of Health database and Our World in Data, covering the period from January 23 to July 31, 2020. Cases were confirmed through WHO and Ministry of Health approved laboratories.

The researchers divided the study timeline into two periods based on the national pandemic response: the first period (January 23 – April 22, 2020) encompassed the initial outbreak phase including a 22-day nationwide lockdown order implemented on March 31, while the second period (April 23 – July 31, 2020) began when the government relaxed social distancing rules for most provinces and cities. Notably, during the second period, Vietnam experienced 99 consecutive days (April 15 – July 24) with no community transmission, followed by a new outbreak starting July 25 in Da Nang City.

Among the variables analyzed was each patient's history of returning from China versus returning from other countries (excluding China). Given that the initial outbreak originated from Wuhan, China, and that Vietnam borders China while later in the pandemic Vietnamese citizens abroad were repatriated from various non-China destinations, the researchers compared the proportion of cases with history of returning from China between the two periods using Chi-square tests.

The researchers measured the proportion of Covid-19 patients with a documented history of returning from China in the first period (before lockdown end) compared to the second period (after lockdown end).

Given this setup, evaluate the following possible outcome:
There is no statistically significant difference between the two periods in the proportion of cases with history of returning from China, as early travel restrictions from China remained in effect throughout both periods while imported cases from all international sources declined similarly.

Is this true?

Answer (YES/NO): NO